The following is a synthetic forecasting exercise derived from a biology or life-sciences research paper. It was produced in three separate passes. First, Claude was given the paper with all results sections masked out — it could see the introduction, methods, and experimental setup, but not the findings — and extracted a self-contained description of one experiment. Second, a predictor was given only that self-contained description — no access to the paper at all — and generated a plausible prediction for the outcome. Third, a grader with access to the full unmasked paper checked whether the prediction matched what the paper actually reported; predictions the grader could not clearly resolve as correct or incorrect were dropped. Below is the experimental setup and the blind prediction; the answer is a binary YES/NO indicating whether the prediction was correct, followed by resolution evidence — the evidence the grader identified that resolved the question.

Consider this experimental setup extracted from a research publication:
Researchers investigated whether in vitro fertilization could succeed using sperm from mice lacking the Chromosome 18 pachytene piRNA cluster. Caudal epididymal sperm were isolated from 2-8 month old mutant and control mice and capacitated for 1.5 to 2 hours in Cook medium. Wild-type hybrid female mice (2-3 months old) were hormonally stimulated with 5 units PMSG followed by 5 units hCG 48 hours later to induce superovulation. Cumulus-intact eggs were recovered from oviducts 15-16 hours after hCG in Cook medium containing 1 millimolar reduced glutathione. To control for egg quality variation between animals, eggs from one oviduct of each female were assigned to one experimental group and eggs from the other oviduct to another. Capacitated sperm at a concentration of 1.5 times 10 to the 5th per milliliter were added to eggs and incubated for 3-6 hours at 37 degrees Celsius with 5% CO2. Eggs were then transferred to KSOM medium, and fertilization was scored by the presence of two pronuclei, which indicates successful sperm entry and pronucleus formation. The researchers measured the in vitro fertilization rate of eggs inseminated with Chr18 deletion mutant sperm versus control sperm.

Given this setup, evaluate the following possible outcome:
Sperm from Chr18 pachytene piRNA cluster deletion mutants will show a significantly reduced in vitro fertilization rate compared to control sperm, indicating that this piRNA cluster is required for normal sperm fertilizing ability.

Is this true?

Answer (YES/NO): YES